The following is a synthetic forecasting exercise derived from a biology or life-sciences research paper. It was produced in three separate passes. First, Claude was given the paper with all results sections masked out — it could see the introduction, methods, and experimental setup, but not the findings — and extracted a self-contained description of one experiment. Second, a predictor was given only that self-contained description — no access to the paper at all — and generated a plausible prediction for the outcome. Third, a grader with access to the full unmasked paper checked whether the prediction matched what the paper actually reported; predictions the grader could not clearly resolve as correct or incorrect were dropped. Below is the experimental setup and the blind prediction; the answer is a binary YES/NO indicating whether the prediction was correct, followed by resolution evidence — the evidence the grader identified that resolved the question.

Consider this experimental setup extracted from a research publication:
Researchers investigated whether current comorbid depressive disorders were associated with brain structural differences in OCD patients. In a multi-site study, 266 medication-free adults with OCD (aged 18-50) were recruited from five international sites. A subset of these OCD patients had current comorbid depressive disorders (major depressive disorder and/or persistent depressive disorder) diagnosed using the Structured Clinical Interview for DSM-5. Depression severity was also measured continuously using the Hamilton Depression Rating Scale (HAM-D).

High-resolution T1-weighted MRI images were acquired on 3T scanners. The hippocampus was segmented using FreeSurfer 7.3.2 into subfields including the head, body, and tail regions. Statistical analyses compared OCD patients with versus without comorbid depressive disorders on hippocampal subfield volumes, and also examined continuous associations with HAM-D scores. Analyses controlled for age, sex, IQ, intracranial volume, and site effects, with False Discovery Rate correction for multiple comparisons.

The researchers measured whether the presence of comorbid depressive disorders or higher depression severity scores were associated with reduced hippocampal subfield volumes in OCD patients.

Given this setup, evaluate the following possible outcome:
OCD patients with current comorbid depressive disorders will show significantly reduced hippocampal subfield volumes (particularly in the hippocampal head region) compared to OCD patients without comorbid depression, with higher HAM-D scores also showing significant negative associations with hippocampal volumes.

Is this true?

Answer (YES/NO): NO